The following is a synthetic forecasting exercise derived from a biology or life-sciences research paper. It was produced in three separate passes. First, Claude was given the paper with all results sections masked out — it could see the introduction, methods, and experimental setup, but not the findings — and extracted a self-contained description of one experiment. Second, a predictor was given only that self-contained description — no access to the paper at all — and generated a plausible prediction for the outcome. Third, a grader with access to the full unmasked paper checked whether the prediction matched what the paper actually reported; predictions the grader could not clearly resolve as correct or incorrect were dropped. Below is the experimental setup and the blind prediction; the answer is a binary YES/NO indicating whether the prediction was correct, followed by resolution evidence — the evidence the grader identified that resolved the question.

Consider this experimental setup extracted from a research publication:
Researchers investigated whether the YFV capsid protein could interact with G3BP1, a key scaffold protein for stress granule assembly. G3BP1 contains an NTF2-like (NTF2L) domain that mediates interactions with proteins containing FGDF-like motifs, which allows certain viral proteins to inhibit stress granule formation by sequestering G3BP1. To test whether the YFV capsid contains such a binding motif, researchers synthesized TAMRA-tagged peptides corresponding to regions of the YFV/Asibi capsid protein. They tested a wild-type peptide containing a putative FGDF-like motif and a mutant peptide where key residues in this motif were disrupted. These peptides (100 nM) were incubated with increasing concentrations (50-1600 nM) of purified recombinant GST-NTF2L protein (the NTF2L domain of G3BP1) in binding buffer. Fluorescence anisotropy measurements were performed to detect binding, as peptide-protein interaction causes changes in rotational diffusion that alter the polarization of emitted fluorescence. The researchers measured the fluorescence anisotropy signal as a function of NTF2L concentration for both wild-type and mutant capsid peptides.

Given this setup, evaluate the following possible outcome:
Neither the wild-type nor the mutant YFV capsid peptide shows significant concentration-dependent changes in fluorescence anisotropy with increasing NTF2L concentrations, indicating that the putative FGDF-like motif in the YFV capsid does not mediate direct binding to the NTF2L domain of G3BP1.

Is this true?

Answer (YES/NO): NO